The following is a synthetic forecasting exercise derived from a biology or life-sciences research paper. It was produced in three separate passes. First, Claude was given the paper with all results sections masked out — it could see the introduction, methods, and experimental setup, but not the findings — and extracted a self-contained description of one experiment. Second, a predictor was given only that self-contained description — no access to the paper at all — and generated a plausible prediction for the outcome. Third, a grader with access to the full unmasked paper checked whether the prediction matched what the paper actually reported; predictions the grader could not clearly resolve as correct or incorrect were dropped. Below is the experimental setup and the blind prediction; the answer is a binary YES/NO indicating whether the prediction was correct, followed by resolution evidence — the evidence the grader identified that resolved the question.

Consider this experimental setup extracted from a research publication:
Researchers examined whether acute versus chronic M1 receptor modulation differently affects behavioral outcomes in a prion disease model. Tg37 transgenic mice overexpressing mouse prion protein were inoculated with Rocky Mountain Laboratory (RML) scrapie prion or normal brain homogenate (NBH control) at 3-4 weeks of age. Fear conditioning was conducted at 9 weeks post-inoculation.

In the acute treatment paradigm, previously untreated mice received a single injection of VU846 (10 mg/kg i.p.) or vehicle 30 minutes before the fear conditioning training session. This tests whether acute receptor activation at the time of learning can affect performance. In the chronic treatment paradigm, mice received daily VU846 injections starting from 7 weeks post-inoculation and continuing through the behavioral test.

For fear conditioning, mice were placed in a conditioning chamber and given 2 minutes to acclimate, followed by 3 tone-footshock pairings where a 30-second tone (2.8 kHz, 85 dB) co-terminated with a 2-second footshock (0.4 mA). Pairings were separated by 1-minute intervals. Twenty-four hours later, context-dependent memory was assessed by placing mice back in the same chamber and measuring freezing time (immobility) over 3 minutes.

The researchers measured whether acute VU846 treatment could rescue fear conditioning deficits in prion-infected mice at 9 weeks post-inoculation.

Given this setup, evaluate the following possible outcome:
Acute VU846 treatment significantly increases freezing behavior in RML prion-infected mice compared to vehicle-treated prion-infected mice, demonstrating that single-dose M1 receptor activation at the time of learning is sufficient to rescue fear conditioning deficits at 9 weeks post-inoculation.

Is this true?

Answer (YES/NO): YES